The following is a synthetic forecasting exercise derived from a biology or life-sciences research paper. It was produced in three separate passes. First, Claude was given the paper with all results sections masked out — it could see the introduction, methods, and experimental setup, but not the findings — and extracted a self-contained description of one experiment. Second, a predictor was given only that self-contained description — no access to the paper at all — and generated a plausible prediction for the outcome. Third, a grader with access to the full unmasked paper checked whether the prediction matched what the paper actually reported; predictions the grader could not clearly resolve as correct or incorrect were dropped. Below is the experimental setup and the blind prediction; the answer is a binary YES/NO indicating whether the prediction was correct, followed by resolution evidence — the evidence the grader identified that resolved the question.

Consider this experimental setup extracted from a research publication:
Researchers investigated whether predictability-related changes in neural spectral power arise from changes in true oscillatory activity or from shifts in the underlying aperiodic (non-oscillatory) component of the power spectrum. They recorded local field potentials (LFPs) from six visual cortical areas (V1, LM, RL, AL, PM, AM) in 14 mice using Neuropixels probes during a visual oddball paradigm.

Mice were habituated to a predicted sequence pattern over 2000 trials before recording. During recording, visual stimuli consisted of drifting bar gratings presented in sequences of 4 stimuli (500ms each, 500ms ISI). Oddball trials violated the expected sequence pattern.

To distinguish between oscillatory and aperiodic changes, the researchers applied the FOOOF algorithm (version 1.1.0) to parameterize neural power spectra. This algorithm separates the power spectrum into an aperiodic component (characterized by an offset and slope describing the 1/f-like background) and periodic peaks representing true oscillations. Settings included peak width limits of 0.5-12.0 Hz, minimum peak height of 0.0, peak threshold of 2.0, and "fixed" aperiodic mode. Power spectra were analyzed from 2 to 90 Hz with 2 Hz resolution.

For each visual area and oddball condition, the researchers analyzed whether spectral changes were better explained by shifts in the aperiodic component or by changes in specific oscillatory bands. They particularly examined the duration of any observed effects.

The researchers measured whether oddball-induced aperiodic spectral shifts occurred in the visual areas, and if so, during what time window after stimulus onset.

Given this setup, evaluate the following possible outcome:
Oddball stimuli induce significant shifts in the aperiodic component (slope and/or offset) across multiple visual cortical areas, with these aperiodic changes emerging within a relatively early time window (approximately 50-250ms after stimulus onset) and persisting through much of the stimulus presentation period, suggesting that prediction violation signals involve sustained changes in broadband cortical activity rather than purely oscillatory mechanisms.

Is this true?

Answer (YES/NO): NO